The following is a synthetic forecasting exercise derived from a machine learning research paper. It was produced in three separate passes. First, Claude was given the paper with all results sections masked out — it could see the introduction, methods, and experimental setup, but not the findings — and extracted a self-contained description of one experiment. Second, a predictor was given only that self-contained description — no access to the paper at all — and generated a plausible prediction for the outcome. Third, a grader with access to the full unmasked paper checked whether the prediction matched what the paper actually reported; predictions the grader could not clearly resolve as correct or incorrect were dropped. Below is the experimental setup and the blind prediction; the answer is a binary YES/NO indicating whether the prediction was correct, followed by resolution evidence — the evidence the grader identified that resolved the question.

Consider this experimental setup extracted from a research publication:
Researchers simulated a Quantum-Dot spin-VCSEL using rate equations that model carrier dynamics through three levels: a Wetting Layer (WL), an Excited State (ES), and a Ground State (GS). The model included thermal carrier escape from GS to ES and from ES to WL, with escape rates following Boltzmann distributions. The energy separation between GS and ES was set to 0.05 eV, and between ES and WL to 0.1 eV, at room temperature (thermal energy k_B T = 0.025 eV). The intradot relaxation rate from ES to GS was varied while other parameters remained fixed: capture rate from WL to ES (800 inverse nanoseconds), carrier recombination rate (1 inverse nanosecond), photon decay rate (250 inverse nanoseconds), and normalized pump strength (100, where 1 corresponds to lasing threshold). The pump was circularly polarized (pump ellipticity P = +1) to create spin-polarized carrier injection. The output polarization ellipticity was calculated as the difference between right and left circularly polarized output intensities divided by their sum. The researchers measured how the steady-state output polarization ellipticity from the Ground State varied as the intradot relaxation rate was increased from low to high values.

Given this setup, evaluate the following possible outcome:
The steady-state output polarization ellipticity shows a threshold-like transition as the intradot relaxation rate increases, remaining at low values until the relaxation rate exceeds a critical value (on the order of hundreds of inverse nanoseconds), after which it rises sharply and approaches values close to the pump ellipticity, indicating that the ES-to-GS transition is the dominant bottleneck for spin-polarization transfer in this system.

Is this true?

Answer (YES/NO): NO